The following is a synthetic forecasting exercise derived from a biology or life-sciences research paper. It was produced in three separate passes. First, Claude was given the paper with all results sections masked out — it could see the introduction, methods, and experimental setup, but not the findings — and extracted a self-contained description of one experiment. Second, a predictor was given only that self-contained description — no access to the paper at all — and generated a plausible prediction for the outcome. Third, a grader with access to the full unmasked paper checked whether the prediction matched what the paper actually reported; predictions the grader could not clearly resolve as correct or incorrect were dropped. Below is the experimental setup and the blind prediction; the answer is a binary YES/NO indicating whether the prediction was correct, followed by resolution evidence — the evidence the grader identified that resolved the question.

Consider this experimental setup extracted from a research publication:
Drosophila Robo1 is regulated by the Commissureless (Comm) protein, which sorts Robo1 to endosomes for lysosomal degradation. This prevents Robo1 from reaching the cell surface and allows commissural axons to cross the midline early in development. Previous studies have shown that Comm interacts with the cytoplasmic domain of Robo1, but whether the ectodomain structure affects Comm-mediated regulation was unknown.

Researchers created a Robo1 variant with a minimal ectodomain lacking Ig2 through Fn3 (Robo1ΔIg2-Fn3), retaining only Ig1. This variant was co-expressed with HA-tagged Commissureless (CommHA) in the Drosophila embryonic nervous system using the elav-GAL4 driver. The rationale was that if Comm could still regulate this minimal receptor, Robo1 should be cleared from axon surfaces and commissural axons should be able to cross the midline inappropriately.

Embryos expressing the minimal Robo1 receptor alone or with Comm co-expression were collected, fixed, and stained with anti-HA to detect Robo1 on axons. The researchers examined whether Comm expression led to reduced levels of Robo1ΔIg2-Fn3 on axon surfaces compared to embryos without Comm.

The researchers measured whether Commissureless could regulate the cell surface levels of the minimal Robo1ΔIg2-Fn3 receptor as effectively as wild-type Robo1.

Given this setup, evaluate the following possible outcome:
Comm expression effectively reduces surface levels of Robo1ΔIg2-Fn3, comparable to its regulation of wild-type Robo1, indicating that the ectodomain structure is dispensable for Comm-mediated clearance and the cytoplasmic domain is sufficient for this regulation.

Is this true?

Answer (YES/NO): NO